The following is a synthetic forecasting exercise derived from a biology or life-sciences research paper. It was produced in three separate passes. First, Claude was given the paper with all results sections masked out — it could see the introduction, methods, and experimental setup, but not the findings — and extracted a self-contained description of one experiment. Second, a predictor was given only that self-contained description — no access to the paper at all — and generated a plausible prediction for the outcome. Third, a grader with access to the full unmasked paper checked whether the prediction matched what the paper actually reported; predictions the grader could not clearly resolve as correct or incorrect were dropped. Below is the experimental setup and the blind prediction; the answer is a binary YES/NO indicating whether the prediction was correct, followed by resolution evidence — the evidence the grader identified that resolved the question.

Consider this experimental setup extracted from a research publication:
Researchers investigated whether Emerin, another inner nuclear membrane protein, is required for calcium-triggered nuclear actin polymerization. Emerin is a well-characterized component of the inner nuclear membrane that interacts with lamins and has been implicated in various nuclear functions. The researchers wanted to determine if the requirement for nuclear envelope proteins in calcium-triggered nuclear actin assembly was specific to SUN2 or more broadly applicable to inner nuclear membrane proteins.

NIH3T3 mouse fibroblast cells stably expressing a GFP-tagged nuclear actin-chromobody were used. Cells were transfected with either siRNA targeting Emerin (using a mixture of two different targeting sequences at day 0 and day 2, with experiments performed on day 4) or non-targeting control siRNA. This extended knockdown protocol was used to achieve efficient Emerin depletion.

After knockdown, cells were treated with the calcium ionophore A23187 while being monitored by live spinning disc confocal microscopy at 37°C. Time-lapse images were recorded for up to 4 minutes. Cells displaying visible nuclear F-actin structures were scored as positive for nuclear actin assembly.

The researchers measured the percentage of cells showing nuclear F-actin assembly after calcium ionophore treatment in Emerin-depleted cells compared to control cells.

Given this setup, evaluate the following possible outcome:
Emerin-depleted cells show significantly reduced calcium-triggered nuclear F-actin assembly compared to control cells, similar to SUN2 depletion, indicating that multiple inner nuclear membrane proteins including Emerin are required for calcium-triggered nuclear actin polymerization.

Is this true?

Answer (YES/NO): NO